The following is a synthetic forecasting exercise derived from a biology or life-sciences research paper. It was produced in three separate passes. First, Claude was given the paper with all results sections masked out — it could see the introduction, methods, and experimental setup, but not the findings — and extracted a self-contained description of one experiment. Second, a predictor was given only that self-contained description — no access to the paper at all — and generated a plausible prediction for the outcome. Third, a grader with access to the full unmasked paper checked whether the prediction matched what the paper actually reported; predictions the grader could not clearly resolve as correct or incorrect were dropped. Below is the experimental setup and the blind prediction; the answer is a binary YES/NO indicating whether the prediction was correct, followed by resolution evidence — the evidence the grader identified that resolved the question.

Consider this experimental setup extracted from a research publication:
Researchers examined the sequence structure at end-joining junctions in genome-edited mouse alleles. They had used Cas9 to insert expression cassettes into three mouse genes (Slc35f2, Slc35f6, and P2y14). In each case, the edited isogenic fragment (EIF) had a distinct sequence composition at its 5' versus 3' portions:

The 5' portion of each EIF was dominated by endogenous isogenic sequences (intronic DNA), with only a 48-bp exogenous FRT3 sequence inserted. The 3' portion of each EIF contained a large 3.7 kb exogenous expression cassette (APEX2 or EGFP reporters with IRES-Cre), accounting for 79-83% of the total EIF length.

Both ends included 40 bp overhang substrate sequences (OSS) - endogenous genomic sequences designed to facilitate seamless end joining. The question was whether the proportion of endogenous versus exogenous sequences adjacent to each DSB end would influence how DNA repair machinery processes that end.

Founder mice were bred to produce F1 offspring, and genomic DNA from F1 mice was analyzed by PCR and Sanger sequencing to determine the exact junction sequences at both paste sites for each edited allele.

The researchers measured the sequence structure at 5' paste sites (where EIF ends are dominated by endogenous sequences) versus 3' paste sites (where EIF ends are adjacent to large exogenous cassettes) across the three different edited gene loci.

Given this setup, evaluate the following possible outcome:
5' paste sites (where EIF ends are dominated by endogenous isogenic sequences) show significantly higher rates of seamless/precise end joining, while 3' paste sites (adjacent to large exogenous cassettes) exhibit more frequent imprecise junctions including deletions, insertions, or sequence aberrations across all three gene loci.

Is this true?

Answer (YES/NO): YES